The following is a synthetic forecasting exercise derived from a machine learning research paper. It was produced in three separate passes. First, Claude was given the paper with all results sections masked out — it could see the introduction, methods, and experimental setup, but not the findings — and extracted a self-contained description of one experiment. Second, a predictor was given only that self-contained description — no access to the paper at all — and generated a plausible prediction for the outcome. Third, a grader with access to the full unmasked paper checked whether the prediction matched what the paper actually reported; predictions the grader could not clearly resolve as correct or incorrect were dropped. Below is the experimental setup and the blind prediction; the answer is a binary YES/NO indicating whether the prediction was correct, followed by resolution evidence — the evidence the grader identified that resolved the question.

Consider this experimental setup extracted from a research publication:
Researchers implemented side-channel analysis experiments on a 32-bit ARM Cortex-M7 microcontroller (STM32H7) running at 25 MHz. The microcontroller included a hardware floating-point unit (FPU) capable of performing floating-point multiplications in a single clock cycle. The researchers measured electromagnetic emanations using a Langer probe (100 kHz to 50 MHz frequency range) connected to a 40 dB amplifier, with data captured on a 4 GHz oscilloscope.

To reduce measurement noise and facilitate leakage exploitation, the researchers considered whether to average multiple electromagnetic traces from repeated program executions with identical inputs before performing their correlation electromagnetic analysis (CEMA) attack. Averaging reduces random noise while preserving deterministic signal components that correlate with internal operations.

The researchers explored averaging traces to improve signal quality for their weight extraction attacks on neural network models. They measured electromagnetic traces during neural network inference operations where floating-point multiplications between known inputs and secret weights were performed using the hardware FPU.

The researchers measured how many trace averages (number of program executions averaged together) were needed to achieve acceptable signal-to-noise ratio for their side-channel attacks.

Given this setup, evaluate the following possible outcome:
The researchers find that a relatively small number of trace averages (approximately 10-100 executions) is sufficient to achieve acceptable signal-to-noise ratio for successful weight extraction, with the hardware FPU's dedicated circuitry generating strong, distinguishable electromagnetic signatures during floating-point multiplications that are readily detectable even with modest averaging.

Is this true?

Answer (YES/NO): YES